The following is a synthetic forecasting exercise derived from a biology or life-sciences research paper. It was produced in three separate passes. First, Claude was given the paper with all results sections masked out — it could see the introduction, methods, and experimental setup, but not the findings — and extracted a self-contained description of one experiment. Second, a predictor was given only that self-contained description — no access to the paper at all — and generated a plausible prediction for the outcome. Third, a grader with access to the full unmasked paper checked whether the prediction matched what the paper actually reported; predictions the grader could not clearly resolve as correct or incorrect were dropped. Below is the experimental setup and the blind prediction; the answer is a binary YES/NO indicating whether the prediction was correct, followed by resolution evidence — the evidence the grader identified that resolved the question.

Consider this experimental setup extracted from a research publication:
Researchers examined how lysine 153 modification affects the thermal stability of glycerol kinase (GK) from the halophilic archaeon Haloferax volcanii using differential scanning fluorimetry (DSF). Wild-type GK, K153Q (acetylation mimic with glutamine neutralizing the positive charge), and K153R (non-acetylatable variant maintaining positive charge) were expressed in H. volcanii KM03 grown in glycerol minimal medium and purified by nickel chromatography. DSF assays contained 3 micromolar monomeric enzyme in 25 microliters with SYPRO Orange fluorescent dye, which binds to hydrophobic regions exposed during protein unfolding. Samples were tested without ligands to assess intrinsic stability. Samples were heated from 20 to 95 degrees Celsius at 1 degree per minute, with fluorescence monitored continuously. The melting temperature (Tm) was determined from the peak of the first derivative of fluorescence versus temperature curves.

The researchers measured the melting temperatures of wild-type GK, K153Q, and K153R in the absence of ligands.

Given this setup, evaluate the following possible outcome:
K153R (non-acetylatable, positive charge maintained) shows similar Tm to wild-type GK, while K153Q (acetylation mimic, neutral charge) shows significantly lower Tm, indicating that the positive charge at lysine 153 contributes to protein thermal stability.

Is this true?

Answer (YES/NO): NO